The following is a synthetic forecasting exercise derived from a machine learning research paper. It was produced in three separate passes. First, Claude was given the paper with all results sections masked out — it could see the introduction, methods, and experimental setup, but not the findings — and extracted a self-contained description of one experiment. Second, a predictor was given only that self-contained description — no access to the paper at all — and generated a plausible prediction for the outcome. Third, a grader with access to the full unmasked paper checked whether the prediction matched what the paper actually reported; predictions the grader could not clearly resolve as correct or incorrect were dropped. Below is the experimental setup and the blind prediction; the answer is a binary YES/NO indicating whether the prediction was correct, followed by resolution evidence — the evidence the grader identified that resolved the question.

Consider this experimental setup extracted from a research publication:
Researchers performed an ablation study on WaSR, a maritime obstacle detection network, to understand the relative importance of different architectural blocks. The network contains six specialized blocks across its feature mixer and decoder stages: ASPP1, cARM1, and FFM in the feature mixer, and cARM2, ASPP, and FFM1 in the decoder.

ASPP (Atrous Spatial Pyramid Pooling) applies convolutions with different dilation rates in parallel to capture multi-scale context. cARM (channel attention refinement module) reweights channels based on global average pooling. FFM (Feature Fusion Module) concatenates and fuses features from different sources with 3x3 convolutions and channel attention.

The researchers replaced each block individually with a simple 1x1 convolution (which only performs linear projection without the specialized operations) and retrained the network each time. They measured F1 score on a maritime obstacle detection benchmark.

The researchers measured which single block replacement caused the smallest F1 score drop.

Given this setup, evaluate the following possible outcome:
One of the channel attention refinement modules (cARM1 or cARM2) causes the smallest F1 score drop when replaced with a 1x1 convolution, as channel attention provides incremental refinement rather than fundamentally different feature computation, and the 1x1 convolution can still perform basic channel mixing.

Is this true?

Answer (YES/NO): NO